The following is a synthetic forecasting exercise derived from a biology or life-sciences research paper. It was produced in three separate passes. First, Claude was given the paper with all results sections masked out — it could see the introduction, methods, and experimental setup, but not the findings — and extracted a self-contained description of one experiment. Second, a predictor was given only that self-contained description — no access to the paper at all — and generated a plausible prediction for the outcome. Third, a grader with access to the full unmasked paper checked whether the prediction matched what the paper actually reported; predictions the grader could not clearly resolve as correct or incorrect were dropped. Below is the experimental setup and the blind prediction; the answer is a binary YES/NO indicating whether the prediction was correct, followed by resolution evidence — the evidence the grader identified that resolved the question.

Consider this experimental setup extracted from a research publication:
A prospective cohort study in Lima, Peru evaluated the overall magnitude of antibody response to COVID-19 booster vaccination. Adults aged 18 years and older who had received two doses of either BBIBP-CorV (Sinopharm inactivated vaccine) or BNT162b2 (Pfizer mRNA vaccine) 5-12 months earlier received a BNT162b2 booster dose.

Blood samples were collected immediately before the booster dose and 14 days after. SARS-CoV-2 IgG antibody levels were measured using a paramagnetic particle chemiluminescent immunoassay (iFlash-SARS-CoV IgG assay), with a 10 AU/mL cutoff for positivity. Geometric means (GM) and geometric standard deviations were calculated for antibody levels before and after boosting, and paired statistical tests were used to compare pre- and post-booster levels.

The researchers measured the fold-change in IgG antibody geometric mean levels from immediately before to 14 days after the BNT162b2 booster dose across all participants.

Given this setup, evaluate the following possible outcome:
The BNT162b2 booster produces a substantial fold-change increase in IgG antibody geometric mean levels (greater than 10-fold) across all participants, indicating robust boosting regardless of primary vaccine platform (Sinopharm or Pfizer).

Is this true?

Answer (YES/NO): YES